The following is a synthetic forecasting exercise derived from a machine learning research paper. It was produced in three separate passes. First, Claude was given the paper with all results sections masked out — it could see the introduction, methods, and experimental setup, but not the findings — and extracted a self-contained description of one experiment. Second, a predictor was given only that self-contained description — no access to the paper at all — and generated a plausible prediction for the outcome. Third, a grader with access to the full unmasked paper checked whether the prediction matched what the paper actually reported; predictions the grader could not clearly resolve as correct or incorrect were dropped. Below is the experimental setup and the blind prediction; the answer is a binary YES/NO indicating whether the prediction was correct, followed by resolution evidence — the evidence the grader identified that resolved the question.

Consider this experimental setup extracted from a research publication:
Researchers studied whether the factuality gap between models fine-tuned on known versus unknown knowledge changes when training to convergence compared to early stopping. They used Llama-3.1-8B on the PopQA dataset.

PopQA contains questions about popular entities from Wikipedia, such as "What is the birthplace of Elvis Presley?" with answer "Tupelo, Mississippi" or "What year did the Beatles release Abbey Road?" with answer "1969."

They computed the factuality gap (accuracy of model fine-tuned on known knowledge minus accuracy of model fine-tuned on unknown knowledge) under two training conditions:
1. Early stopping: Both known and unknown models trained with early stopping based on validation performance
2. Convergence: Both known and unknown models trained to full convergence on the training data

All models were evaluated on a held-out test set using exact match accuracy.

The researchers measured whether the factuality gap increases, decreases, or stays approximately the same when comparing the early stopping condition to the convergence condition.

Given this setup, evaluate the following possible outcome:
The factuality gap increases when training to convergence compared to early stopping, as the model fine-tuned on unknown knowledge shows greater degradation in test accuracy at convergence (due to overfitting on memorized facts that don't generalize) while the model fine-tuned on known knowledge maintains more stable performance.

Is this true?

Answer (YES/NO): YES